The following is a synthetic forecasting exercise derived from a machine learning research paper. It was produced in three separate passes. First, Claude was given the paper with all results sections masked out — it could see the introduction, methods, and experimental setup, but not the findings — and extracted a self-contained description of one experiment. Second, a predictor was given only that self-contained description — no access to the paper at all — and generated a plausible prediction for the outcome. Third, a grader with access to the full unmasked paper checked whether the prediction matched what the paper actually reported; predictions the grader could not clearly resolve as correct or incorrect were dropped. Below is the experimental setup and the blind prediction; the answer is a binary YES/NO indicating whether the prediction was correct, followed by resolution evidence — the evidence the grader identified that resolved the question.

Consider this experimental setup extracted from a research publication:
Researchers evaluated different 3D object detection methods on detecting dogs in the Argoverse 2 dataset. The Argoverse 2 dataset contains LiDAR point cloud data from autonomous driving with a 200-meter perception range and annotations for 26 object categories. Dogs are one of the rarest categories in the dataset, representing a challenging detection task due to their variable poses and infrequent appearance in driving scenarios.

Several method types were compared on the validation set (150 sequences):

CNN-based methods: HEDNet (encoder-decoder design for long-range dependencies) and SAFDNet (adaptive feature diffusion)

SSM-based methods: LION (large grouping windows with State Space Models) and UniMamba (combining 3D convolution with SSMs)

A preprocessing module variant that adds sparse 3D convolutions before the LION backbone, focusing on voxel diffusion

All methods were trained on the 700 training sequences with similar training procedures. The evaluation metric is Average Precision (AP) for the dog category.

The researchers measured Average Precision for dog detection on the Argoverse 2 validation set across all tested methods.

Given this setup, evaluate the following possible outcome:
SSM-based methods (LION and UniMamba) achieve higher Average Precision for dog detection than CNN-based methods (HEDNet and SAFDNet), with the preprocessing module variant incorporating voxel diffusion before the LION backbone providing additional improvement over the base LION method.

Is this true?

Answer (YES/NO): NO